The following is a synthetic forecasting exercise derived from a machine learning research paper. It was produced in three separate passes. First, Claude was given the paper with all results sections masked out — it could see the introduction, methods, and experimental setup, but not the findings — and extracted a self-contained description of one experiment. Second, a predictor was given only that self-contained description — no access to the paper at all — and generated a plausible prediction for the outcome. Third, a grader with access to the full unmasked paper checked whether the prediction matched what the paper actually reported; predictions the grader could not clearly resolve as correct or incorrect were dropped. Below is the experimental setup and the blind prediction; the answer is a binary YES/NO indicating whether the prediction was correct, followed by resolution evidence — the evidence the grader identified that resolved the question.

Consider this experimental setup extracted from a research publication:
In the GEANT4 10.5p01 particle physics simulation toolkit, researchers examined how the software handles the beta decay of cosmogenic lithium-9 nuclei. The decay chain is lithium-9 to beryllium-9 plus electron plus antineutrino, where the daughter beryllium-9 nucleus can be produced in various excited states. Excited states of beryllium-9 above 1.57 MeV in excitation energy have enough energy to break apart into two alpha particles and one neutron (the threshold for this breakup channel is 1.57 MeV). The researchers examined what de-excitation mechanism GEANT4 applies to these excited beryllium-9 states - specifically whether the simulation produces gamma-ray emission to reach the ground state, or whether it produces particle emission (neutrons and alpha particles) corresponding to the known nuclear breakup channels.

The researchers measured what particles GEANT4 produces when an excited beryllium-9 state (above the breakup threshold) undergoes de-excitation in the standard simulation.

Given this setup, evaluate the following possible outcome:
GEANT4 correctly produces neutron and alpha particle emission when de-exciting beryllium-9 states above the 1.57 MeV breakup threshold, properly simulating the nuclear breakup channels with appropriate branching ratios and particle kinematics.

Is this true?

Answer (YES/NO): NO